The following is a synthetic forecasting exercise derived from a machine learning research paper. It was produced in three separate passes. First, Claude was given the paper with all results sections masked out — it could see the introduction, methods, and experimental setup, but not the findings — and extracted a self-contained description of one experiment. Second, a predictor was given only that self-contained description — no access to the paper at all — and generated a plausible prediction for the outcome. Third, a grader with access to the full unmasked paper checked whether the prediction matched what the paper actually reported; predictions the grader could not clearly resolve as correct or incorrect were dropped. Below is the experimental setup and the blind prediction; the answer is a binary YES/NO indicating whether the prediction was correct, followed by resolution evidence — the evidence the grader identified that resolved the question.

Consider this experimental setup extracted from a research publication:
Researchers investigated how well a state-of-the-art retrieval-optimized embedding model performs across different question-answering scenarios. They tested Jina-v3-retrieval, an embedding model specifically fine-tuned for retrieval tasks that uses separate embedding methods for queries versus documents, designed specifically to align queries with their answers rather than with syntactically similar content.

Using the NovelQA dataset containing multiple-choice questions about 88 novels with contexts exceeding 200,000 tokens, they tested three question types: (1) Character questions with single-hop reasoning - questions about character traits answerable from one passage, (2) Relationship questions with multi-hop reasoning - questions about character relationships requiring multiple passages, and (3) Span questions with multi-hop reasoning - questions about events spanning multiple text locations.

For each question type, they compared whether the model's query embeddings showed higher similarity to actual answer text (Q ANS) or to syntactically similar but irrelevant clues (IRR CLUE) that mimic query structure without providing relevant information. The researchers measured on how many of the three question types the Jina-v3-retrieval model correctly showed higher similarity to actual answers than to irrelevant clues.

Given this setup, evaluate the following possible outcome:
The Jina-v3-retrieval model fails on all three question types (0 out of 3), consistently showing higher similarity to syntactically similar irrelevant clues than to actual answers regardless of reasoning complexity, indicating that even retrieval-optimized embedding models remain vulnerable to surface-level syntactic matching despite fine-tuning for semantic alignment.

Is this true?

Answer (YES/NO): NO